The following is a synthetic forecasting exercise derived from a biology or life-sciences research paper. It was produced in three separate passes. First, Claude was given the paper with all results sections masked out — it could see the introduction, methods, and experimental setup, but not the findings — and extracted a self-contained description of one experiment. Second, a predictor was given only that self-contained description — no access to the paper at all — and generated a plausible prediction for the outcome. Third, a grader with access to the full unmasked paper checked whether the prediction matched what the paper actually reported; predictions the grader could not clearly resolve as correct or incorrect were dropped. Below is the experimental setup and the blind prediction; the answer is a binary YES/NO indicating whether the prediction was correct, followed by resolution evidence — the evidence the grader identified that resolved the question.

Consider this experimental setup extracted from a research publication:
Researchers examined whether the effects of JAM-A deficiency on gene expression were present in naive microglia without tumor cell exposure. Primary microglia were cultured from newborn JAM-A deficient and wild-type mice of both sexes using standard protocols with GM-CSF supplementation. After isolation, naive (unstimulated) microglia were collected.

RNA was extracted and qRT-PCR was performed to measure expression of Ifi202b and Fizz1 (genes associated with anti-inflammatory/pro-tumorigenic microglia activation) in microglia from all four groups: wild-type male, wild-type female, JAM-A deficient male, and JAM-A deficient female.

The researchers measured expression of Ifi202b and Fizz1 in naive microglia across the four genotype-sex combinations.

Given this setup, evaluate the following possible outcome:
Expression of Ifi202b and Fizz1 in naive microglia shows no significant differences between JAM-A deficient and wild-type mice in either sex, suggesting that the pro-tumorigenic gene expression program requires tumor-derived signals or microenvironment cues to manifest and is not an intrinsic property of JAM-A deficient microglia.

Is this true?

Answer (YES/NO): NO